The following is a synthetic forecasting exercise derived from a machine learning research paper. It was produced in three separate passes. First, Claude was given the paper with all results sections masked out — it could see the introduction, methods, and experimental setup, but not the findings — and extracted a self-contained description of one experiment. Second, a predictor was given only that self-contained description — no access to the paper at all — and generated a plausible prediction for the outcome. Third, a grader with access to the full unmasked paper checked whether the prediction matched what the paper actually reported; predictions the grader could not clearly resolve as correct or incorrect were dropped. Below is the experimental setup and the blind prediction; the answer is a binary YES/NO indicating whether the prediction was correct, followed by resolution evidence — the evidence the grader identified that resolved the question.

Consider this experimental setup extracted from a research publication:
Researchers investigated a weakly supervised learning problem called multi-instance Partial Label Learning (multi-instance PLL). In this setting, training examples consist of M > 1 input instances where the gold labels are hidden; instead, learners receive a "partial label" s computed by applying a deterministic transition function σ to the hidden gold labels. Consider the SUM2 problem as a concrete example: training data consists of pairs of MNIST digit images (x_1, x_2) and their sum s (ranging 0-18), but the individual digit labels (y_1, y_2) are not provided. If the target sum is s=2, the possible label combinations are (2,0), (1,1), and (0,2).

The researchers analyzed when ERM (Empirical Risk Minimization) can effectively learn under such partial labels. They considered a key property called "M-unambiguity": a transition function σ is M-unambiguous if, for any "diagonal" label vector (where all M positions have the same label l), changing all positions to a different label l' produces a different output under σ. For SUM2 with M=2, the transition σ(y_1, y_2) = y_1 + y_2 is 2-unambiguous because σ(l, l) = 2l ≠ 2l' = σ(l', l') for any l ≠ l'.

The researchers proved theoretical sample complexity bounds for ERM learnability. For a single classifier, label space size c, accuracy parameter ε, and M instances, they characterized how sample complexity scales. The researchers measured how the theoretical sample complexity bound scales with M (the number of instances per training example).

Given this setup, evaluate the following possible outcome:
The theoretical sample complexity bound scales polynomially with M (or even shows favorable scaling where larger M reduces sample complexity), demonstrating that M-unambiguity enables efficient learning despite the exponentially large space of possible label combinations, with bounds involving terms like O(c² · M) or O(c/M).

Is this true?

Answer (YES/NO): NO